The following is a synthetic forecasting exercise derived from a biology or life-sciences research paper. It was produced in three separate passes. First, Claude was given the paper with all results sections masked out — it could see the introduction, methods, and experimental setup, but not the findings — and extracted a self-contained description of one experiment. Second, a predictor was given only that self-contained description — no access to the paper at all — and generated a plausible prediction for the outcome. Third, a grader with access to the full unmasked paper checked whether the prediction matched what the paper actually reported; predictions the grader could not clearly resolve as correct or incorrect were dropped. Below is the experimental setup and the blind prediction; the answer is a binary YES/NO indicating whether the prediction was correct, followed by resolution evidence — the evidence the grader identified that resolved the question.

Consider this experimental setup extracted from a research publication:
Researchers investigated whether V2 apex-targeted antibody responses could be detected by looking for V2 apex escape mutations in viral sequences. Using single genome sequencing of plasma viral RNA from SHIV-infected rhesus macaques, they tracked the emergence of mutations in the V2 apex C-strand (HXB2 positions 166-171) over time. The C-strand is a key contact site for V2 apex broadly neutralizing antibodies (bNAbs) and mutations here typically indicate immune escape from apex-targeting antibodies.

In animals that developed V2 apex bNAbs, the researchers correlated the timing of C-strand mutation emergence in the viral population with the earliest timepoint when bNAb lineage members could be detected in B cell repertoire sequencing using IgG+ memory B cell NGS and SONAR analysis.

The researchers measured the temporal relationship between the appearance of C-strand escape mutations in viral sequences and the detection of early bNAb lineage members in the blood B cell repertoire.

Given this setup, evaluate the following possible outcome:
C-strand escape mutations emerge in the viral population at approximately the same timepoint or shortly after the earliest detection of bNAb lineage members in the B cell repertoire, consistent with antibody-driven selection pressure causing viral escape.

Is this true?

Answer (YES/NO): YES